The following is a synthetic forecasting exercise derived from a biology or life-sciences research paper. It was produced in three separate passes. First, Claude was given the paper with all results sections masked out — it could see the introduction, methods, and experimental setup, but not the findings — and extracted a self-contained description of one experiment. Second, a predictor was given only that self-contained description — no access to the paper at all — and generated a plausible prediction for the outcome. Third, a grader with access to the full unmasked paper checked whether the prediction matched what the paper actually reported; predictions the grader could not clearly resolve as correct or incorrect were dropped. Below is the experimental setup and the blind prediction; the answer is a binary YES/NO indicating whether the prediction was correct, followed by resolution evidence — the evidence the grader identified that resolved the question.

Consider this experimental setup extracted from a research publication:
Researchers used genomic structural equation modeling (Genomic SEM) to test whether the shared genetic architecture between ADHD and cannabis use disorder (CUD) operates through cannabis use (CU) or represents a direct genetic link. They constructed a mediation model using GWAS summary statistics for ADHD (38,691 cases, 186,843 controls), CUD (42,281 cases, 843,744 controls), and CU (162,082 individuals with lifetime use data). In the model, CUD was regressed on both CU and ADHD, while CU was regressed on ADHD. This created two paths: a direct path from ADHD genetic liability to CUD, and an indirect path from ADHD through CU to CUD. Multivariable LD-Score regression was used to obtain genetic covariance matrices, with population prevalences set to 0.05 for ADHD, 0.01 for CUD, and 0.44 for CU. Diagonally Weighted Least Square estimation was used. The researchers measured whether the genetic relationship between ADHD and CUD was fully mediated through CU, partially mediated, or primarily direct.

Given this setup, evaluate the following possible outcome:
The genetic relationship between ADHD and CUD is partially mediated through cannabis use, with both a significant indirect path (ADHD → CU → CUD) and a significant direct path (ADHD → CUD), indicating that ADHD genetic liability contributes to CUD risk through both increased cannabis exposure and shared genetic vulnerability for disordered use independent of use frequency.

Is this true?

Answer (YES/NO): NO